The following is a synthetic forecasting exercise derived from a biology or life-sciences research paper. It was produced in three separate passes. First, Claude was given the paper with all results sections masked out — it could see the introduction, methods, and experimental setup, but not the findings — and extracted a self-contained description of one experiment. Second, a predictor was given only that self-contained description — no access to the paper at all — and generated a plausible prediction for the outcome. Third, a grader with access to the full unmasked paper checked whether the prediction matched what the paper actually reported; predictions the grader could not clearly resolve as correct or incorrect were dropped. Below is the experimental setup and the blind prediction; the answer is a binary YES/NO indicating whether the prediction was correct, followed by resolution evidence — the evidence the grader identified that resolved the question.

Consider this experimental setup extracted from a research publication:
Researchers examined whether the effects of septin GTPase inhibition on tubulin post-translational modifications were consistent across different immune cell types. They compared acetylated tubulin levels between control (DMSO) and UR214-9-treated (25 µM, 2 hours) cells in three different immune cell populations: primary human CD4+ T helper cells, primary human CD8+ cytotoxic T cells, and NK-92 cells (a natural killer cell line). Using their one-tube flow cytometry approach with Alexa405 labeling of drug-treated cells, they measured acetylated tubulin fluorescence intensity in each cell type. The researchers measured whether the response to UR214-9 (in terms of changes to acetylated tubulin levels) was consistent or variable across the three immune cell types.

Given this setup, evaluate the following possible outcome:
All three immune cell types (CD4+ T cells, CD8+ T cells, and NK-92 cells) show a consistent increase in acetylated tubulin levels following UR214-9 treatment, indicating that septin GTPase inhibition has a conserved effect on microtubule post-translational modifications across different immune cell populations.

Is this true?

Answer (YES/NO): YES